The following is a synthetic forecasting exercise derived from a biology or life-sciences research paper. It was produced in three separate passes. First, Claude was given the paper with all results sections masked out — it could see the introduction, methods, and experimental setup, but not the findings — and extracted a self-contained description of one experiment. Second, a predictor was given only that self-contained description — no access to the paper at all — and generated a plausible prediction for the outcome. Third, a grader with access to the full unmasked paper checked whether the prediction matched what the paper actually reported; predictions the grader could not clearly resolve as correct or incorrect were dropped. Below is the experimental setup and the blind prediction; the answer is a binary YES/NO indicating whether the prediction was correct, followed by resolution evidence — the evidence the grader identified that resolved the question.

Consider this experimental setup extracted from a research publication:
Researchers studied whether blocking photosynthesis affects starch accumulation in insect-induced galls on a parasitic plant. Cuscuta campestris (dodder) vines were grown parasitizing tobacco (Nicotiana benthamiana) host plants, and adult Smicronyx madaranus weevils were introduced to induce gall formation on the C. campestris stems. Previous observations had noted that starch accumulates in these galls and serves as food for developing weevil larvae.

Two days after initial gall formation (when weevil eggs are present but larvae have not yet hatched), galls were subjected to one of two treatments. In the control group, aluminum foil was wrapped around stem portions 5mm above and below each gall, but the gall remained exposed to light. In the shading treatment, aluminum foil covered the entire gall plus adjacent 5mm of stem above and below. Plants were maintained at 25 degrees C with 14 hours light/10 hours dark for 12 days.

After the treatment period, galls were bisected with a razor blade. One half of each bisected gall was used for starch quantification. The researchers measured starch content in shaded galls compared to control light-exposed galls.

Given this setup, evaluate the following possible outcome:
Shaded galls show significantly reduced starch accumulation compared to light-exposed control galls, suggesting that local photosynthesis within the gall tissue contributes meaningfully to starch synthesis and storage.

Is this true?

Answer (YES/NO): NO